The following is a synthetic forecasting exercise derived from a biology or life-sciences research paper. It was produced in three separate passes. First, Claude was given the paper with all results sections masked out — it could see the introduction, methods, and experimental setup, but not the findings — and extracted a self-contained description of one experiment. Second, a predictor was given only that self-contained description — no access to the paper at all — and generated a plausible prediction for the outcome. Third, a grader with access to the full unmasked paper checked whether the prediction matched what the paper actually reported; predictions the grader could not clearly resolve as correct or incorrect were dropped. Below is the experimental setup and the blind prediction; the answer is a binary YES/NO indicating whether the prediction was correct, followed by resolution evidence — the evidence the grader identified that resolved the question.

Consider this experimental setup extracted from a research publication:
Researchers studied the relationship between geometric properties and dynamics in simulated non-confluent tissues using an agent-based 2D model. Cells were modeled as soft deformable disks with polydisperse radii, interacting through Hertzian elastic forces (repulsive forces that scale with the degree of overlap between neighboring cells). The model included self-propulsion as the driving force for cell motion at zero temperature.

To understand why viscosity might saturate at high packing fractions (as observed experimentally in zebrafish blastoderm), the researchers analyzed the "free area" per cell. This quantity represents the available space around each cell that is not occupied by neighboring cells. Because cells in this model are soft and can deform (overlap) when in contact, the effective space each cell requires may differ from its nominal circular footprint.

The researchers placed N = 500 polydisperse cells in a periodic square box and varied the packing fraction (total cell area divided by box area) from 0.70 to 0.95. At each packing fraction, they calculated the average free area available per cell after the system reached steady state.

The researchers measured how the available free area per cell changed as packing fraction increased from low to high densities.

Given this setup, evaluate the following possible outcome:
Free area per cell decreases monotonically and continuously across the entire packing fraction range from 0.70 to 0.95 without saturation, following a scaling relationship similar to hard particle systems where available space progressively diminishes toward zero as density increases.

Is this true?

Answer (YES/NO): NO